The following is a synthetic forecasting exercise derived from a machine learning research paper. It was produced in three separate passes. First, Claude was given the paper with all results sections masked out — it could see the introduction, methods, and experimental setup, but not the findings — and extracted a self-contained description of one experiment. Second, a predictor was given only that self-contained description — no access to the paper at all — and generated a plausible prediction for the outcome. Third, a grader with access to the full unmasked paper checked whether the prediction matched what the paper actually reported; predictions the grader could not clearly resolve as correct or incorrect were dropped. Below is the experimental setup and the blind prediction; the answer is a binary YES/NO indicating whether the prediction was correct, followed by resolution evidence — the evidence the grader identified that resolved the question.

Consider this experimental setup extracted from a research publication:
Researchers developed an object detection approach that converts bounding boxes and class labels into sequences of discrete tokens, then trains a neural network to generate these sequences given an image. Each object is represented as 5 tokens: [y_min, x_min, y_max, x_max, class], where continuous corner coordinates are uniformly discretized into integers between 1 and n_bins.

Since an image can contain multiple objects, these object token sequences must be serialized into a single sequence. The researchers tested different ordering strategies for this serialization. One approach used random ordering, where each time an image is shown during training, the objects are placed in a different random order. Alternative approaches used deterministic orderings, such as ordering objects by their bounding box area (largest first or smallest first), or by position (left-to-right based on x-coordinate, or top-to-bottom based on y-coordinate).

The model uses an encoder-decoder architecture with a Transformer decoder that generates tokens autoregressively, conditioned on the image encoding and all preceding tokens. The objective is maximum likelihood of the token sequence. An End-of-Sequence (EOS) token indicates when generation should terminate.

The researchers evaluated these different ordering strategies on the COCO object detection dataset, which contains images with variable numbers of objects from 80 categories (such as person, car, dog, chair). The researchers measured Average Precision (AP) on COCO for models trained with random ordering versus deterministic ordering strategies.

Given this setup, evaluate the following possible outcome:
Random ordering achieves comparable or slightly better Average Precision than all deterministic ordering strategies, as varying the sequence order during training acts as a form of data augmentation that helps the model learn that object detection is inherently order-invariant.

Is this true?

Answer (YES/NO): YES